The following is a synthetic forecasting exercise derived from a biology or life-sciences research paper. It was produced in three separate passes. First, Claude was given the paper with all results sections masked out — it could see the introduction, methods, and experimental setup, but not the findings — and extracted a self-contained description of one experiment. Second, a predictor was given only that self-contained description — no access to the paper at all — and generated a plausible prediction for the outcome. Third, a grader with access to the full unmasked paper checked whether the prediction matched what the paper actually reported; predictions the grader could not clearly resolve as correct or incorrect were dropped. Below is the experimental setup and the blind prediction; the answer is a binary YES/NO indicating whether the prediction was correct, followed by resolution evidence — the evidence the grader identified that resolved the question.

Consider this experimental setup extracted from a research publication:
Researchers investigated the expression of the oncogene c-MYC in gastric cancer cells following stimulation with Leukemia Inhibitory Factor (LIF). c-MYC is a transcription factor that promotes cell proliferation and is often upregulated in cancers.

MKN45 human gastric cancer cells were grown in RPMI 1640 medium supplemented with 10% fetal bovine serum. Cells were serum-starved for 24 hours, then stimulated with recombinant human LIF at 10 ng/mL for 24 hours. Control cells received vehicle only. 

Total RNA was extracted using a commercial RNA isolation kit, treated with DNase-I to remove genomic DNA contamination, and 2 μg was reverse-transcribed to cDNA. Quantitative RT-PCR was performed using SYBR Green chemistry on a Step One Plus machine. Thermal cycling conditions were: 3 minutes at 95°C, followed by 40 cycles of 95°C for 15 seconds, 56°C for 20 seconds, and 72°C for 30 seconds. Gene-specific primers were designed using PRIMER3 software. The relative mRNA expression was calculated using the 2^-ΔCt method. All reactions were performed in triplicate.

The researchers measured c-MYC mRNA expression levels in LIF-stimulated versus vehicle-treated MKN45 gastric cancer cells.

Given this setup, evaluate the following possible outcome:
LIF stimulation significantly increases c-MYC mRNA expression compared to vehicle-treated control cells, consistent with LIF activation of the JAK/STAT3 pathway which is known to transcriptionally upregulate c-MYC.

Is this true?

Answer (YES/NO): YES